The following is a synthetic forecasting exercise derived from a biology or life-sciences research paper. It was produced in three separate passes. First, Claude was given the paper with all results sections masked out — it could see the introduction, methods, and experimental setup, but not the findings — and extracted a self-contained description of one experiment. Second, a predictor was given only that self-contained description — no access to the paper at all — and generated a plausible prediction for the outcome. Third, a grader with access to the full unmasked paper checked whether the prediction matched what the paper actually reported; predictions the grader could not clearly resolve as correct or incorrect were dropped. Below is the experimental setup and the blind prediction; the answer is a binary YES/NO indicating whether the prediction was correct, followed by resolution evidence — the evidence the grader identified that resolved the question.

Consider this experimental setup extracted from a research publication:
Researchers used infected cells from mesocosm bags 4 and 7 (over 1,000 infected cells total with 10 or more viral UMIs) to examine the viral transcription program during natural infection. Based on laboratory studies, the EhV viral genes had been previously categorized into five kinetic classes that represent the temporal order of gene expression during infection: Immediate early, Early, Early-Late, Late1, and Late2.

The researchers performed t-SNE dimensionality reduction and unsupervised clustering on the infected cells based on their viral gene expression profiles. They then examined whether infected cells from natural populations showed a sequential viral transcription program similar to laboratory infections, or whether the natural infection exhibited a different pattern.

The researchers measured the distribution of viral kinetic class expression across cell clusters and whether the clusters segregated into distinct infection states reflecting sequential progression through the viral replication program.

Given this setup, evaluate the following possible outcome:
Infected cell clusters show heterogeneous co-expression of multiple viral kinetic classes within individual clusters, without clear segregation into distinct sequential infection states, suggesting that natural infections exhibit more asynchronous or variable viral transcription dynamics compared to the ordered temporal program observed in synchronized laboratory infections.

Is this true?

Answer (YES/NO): NO